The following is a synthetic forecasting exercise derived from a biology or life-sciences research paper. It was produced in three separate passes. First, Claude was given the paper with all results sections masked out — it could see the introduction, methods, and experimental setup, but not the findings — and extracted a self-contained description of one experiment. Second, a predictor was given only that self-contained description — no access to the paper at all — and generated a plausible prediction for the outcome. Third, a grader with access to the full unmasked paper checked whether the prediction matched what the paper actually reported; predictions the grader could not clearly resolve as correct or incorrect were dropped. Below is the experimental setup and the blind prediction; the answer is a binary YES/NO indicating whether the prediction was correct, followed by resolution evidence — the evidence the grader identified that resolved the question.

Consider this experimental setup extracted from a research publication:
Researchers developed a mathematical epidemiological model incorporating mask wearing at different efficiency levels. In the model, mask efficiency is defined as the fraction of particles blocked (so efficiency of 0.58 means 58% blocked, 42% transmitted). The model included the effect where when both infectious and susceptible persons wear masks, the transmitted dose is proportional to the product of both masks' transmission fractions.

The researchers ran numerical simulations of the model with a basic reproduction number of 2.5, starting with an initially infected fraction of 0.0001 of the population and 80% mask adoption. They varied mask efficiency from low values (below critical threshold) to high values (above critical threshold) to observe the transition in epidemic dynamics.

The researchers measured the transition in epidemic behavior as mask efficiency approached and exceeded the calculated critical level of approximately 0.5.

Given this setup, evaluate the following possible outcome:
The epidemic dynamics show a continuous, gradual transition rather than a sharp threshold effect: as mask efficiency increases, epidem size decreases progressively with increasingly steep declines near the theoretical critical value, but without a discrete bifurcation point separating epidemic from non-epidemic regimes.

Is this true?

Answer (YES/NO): NO